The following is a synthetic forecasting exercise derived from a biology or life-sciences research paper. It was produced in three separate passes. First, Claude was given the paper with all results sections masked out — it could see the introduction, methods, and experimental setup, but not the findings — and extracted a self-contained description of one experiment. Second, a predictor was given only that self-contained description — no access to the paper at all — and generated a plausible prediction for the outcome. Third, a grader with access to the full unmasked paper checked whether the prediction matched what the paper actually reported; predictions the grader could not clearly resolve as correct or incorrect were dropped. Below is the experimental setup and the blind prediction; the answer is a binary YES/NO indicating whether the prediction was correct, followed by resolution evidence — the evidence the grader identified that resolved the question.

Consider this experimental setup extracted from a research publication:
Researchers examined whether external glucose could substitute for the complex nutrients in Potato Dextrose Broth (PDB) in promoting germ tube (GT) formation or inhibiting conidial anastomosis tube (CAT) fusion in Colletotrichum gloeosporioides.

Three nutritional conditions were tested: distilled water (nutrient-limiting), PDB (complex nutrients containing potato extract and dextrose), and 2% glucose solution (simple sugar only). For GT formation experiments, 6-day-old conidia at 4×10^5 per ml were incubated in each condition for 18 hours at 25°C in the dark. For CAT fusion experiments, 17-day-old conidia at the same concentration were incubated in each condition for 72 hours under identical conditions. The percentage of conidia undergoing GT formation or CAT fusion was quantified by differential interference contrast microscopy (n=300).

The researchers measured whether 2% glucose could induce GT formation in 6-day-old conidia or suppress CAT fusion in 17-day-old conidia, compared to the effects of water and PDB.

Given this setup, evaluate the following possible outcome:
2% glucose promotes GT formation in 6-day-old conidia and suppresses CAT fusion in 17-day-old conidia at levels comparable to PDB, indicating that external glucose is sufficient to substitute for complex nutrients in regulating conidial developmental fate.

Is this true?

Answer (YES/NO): NO